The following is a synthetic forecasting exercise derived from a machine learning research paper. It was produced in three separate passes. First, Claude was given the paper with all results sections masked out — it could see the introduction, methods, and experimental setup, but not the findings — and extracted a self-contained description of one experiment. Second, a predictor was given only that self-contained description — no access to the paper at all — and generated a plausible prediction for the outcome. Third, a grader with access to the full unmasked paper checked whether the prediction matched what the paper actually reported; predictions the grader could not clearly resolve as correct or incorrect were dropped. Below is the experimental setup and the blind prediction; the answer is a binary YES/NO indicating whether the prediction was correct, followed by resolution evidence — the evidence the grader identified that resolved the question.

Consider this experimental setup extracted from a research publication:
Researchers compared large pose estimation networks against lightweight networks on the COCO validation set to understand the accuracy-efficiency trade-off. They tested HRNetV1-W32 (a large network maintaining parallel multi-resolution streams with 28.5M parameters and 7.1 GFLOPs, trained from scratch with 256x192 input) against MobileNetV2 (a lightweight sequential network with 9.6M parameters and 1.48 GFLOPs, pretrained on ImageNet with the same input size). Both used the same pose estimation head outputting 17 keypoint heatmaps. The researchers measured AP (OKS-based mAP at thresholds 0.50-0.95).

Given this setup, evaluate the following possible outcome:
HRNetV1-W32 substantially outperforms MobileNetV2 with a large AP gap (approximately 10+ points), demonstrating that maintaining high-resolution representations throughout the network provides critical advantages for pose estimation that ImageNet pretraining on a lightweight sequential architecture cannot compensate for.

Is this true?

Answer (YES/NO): NO